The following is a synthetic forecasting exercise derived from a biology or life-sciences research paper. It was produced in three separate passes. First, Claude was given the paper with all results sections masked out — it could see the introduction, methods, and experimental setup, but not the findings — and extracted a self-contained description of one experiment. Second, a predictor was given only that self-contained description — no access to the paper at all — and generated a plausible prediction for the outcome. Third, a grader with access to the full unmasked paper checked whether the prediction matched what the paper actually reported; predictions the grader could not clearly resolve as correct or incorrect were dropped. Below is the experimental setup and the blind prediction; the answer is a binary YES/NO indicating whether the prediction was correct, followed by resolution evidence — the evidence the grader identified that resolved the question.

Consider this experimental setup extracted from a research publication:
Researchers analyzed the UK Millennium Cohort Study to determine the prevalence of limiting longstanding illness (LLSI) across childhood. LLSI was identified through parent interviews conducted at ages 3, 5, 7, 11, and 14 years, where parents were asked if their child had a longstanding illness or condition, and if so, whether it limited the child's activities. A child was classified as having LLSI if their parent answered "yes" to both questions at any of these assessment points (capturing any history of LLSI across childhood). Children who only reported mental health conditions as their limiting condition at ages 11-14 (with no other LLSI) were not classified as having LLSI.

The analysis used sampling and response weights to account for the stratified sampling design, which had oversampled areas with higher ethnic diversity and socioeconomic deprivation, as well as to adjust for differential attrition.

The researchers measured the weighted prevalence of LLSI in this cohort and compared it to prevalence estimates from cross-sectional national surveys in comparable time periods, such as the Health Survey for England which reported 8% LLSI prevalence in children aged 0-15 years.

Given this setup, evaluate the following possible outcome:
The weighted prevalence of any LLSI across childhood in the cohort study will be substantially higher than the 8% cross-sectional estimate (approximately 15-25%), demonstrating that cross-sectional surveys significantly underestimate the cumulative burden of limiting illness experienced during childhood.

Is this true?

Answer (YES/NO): YES